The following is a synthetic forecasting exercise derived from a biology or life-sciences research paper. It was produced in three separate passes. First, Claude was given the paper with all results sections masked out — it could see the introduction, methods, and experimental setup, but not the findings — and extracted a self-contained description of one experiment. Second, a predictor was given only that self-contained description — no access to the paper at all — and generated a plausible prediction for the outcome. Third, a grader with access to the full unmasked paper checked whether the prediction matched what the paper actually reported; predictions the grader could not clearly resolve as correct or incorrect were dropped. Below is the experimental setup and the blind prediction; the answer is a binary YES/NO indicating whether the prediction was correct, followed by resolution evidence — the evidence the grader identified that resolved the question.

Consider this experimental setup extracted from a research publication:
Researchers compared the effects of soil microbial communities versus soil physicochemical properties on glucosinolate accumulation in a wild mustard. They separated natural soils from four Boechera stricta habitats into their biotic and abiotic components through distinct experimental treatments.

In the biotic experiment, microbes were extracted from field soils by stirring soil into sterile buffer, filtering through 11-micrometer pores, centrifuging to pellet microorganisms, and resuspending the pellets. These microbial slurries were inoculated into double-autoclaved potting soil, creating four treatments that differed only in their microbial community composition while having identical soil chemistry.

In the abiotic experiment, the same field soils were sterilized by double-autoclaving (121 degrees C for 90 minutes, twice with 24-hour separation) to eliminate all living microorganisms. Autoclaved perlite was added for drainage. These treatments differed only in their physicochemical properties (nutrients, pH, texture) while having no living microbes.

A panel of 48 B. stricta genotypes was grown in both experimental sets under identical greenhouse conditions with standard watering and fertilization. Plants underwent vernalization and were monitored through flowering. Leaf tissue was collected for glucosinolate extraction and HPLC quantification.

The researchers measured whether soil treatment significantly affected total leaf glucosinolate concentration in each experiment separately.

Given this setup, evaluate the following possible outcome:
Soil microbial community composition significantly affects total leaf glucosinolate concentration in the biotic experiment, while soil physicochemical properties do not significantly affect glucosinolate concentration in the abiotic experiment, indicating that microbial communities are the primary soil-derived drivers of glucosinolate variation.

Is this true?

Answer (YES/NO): NO